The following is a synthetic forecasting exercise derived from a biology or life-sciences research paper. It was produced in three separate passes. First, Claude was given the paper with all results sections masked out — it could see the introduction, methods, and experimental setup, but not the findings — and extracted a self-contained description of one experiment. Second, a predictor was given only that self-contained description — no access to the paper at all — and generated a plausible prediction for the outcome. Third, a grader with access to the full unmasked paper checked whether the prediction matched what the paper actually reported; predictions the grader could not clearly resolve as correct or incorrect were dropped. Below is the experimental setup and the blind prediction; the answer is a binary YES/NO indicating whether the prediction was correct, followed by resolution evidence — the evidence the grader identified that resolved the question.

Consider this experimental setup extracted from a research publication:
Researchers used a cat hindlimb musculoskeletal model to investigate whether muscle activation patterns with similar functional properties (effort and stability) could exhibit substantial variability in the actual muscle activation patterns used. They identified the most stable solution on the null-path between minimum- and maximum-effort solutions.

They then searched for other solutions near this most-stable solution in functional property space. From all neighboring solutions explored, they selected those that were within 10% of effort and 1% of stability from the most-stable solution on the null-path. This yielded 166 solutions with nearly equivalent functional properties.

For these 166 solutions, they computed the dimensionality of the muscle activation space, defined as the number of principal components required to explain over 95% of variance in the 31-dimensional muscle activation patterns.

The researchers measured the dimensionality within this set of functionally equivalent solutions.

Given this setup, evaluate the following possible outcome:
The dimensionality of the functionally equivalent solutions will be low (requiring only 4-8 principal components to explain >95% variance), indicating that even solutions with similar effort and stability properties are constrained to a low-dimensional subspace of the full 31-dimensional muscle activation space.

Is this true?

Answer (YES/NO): NO